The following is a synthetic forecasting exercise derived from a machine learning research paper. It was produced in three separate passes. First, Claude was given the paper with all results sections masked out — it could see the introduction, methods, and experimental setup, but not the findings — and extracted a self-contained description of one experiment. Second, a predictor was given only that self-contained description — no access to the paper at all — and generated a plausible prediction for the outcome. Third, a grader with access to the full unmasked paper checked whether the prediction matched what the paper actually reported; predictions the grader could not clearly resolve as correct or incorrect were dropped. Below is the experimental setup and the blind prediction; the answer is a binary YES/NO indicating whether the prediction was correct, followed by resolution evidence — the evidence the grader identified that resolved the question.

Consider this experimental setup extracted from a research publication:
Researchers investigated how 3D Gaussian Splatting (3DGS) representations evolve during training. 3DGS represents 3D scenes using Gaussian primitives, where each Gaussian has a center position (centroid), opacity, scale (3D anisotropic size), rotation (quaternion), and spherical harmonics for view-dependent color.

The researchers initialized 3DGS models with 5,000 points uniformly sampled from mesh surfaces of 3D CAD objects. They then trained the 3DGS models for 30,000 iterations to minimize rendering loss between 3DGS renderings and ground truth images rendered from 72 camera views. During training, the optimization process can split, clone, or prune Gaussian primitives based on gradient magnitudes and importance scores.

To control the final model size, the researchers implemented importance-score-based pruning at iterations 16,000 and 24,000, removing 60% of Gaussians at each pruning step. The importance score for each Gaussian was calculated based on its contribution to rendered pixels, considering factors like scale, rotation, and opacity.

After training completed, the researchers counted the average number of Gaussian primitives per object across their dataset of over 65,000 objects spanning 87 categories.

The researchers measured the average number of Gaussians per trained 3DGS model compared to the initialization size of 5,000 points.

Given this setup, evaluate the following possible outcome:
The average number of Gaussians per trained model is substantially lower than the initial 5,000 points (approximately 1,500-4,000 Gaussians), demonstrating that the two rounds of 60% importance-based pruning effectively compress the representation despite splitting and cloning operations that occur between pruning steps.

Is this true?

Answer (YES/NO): NO